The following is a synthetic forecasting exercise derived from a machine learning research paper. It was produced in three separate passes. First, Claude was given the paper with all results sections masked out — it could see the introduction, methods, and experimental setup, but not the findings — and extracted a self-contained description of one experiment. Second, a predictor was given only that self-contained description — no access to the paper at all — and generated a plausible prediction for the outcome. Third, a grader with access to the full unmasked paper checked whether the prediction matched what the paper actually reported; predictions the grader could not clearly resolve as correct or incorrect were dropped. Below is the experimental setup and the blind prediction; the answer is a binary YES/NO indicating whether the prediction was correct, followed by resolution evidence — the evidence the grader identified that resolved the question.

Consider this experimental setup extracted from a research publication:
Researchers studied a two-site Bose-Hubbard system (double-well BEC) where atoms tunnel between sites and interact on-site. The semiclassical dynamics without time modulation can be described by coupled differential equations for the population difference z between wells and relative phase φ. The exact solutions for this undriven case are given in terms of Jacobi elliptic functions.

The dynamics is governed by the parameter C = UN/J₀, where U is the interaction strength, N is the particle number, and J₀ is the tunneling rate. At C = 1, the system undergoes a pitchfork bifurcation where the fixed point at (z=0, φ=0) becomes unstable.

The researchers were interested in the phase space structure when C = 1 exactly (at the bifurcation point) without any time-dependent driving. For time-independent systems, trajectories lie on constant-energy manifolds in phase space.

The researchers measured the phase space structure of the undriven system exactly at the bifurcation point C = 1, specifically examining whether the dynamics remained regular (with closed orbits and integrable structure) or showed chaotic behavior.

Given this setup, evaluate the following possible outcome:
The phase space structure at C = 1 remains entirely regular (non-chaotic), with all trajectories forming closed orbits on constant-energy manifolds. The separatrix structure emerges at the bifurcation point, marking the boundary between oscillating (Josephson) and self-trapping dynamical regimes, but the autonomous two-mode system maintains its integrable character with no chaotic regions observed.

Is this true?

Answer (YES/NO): YES